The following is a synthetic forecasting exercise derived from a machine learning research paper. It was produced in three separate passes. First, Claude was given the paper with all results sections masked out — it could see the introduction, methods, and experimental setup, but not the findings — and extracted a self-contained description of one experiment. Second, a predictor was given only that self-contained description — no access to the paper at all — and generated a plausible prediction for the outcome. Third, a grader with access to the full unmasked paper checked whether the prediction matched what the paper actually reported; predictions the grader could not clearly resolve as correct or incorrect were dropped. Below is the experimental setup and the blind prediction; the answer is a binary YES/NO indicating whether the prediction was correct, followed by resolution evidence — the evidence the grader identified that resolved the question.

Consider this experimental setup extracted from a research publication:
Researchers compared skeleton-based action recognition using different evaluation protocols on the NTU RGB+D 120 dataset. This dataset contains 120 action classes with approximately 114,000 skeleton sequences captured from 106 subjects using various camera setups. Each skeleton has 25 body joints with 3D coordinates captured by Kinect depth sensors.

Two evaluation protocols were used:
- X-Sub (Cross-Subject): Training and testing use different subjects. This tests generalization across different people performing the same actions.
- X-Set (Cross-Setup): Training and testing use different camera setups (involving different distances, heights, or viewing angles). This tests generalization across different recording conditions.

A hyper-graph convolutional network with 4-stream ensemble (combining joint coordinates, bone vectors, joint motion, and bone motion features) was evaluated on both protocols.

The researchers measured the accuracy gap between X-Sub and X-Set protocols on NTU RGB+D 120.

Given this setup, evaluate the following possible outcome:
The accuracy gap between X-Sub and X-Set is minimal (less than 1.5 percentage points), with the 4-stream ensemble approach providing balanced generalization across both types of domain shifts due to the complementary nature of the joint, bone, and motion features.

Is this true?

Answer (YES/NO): YES